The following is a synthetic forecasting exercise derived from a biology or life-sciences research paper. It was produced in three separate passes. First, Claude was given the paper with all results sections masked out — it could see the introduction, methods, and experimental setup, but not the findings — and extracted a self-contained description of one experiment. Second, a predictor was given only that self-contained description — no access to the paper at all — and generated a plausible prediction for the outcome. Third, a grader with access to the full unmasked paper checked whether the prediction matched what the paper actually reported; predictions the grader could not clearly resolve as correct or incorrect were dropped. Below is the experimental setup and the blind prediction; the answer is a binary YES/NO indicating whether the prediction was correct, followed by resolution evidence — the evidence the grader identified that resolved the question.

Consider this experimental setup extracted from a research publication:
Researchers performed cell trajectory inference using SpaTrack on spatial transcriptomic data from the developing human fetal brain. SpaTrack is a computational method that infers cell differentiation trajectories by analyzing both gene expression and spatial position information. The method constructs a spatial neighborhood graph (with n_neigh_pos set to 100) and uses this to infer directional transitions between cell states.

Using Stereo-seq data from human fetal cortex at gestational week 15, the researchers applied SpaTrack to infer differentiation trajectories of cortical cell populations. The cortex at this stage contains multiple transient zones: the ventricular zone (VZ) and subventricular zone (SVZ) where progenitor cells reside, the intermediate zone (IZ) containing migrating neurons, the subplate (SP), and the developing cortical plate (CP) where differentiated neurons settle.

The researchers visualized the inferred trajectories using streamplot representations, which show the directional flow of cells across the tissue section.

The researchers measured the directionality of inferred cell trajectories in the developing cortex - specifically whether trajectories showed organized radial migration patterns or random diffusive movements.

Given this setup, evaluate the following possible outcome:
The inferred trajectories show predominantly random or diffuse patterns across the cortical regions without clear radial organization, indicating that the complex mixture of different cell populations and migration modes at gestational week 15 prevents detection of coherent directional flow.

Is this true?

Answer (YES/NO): NO